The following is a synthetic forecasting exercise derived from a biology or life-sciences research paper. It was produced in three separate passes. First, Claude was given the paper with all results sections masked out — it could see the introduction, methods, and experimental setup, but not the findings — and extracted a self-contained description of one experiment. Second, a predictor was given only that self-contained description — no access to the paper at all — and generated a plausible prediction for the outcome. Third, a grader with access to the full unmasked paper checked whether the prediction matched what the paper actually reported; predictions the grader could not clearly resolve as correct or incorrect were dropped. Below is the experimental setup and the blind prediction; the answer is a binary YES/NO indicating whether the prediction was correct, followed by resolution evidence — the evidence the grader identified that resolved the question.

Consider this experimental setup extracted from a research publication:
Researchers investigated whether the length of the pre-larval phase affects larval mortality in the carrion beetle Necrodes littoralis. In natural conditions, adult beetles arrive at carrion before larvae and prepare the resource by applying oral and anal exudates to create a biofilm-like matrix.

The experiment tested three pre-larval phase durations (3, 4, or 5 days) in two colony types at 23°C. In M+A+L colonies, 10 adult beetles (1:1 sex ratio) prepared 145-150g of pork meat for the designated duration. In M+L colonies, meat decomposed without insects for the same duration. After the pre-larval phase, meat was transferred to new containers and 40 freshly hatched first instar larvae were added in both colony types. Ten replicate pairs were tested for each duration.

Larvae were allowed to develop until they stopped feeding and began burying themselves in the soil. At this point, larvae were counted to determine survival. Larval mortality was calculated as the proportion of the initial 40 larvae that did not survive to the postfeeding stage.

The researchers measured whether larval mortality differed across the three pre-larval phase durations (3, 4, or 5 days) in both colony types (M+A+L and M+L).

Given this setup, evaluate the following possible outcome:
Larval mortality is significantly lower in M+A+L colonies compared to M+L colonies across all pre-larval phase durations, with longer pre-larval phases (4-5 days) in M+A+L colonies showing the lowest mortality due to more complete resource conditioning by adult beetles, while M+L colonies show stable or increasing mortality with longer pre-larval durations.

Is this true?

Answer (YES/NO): NO